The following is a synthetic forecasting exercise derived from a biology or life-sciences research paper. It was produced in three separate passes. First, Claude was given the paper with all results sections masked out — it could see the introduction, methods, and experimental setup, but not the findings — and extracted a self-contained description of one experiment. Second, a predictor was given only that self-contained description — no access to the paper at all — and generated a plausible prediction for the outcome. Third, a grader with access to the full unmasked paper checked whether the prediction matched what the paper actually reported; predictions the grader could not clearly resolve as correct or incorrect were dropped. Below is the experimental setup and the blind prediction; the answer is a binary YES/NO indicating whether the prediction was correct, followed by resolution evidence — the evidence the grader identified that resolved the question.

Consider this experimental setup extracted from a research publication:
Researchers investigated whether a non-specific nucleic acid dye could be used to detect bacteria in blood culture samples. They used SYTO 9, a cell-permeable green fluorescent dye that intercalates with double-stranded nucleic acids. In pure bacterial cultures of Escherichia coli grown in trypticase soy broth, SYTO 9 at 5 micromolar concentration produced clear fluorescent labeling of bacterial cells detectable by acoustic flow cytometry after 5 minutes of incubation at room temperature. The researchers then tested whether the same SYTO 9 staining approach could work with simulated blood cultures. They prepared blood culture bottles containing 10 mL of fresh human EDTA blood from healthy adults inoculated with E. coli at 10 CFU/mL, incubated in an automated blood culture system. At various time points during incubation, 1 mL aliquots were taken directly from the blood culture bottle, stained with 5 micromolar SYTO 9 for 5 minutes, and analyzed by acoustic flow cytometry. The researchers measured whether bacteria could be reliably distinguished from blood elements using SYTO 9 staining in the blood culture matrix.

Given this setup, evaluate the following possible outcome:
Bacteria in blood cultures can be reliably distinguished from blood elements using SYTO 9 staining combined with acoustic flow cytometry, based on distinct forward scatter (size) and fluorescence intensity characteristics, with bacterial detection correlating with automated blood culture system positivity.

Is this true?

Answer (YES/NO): NO